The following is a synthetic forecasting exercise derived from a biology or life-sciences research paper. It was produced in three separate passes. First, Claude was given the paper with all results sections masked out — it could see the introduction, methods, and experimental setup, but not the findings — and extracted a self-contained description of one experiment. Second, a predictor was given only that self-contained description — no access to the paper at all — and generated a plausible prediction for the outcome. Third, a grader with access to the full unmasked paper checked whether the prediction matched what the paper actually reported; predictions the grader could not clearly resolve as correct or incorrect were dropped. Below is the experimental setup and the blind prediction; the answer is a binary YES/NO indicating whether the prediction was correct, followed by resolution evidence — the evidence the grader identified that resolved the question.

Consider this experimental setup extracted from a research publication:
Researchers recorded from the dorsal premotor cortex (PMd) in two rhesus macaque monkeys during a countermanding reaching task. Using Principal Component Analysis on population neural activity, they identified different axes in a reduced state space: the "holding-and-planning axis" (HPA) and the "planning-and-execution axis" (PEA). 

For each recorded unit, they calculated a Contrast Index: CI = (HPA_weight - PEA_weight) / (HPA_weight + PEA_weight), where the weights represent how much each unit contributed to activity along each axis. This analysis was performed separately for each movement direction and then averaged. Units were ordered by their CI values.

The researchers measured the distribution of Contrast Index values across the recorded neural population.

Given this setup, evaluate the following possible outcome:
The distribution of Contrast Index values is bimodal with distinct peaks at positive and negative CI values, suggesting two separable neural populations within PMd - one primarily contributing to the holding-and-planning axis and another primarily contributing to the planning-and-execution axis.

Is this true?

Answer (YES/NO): NO